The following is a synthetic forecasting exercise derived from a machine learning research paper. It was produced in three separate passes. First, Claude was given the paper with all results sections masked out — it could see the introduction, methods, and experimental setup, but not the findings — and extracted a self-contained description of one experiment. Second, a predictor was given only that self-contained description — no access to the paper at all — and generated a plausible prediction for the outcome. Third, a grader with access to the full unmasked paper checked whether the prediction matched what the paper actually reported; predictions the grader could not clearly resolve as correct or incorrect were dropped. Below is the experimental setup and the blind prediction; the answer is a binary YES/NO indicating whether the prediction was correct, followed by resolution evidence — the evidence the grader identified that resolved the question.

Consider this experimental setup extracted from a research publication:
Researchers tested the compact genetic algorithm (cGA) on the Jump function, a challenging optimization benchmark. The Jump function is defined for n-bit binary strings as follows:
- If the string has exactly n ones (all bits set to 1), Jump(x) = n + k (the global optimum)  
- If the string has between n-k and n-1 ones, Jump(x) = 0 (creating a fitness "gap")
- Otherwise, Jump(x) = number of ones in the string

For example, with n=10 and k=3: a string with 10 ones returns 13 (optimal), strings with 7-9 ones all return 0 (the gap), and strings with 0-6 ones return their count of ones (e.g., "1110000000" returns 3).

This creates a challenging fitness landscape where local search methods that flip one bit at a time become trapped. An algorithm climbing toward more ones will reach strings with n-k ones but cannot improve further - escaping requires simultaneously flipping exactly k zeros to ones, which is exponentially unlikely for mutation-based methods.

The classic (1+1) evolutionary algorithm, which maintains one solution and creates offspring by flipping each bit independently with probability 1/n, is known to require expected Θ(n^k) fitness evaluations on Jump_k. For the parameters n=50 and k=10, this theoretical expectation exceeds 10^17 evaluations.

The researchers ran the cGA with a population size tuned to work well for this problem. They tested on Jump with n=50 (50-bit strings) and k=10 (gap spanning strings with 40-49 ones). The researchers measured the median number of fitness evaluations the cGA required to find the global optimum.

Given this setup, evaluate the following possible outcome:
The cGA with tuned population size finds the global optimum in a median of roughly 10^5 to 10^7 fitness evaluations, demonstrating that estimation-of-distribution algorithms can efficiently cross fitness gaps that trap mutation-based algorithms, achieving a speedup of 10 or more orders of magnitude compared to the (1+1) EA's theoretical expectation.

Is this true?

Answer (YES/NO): YES